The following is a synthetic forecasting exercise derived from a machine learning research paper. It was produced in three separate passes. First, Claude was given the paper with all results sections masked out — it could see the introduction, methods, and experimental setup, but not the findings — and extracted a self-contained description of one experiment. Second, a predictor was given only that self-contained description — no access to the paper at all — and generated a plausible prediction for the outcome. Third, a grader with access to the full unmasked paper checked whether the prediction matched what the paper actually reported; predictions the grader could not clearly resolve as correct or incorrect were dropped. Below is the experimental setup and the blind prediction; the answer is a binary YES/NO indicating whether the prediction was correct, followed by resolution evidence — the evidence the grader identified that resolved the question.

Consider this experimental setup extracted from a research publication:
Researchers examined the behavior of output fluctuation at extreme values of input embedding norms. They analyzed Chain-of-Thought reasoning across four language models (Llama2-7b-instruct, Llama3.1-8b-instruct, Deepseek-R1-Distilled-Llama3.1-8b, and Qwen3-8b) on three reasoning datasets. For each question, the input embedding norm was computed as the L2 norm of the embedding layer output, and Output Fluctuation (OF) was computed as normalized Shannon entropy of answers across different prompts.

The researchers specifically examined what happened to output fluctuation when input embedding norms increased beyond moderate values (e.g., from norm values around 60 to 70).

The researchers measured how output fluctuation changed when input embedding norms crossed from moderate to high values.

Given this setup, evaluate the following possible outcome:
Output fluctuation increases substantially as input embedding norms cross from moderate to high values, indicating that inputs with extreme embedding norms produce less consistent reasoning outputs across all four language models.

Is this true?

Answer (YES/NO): YES